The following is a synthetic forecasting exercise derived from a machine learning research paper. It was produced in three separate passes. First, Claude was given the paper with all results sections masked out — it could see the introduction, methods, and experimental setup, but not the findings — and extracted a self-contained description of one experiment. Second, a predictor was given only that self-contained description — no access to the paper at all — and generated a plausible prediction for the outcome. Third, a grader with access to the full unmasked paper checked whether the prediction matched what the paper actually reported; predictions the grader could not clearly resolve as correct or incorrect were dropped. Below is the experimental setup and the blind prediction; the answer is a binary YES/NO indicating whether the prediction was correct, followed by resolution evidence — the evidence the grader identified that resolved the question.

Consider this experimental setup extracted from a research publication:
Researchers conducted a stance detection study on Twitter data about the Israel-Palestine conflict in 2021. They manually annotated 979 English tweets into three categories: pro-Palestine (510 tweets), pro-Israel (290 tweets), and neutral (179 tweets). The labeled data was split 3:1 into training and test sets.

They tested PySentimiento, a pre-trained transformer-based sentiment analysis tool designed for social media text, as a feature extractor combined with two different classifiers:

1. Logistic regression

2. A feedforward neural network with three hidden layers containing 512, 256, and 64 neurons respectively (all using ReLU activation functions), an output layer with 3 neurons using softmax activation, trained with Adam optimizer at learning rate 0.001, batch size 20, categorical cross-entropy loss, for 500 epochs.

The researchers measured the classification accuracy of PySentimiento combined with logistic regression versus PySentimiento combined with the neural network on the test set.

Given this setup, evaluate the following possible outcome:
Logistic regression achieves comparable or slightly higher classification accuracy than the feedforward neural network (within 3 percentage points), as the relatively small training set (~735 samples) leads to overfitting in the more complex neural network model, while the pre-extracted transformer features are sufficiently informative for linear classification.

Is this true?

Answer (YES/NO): NO